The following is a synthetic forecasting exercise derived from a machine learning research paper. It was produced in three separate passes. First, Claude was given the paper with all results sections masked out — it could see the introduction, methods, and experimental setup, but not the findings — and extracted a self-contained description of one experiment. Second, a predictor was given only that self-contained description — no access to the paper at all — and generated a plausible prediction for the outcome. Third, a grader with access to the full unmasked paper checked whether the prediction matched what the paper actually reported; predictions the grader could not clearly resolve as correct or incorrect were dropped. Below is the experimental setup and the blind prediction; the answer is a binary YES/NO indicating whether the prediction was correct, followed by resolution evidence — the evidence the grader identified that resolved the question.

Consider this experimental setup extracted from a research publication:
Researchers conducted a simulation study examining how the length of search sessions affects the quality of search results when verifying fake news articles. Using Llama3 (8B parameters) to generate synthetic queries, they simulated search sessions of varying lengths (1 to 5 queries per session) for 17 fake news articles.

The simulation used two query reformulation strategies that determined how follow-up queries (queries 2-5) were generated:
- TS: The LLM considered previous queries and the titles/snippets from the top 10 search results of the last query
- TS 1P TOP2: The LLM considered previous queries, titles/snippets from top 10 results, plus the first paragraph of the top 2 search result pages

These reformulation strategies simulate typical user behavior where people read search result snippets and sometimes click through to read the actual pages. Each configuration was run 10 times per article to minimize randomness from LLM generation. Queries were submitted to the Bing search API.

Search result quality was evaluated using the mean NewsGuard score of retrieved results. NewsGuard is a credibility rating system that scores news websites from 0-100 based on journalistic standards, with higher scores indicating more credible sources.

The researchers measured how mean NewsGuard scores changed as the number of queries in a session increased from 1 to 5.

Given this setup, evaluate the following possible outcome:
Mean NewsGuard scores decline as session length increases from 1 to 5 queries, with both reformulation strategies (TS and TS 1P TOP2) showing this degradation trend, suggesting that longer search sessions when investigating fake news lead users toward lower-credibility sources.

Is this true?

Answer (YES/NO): NO